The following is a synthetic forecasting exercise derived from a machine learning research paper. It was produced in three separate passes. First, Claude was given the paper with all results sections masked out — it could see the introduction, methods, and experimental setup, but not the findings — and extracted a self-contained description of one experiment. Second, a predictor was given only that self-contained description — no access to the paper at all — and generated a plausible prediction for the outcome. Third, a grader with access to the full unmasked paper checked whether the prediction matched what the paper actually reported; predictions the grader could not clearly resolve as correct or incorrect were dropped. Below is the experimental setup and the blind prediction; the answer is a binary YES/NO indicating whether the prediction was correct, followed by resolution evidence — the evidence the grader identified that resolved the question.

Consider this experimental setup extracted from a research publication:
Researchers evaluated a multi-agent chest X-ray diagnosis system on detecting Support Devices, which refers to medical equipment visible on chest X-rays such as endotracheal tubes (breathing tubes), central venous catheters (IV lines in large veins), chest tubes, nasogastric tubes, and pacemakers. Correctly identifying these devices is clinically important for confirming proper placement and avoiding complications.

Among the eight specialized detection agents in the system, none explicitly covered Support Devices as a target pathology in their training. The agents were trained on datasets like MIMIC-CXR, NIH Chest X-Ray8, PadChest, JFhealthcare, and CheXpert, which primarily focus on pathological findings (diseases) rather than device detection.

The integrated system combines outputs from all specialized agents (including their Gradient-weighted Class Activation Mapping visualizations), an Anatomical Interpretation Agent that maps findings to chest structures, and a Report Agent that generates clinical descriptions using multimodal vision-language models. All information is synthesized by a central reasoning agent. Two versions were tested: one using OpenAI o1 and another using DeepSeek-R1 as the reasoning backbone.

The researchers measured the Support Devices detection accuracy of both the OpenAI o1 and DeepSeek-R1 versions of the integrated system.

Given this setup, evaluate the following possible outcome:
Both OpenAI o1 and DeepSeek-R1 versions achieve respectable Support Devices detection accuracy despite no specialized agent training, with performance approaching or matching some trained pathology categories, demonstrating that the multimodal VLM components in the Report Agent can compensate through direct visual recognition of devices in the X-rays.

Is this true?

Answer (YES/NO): NO